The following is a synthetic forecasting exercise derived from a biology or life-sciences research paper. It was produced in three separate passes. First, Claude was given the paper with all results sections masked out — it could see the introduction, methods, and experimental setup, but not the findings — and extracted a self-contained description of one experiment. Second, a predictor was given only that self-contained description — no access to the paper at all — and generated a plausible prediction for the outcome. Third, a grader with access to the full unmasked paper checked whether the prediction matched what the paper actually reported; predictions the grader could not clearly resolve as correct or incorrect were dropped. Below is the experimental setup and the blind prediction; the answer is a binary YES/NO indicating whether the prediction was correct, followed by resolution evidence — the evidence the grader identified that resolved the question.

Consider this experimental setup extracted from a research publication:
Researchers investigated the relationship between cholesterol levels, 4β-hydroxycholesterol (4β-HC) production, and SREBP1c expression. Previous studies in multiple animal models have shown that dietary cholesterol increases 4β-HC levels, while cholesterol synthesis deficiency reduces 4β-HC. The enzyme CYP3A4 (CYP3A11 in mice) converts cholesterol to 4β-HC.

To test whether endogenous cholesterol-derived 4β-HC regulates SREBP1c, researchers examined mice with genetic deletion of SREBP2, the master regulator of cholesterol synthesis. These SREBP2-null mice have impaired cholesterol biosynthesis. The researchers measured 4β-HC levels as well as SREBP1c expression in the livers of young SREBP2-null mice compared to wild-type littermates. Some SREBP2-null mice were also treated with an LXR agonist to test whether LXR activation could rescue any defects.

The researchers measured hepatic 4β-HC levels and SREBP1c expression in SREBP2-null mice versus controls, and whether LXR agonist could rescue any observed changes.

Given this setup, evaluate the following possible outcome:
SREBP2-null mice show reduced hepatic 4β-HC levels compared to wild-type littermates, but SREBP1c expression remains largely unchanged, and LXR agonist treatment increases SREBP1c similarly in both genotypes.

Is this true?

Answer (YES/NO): NO